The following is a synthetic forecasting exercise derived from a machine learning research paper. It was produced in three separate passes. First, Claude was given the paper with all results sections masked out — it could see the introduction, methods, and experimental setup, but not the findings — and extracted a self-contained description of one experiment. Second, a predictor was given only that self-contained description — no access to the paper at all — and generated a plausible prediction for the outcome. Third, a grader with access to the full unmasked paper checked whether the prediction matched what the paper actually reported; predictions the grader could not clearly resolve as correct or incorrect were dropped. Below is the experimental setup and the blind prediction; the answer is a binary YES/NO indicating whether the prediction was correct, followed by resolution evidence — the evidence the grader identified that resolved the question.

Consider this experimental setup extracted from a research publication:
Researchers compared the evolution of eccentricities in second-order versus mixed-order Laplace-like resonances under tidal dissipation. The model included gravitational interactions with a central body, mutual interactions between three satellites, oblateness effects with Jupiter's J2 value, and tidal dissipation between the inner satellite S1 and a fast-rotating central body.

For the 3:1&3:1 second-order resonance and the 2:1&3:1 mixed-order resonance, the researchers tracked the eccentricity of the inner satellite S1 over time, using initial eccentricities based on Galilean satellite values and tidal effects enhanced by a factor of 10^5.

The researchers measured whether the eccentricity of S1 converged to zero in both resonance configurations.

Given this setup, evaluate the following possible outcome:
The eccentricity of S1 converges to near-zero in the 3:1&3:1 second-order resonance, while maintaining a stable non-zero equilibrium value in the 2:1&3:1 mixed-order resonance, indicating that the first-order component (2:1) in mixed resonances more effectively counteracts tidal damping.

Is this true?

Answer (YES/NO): NO